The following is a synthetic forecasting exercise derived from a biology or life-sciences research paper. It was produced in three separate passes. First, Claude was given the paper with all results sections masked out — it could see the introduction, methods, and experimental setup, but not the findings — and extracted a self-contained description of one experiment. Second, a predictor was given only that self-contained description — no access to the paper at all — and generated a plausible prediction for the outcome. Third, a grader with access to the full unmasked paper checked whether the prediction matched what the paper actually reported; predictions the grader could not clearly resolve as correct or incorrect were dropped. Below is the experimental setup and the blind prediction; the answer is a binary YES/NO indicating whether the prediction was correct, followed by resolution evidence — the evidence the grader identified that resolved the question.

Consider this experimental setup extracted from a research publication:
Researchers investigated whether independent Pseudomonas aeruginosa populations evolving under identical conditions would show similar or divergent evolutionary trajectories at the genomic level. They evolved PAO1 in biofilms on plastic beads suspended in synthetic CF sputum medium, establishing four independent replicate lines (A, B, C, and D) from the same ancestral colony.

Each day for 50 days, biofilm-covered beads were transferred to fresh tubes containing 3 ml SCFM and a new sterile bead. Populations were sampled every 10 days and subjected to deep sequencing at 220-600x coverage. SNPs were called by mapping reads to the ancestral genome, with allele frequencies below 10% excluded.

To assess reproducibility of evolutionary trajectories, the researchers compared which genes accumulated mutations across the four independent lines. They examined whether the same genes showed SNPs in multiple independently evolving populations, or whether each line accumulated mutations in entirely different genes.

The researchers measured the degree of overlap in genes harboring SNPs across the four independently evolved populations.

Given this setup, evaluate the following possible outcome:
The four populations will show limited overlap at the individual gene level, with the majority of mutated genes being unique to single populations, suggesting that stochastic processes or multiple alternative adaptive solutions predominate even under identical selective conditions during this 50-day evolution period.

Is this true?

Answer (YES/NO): NO